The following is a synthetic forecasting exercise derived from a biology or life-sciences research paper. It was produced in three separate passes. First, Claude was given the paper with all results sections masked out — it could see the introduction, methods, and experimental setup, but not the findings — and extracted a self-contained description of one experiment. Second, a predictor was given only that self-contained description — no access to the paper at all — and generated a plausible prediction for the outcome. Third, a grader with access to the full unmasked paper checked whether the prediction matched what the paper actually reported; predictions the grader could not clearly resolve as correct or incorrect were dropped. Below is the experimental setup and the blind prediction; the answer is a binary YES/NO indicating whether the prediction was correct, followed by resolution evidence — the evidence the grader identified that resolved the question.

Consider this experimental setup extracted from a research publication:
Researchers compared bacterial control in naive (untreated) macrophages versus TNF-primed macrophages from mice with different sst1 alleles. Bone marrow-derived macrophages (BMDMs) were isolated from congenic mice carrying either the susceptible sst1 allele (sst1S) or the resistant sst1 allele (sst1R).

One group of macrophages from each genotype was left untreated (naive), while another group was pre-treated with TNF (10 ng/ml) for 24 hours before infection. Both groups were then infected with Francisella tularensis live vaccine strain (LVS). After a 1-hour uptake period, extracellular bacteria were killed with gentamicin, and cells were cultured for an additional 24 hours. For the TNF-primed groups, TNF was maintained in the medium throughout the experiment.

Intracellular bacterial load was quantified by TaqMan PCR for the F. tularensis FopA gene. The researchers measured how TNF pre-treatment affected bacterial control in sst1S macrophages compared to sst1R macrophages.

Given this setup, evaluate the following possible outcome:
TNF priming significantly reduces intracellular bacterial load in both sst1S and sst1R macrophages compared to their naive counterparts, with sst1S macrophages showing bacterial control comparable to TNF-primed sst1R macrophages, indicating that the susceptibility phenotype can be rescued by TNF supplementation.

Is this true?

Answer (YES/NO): NO